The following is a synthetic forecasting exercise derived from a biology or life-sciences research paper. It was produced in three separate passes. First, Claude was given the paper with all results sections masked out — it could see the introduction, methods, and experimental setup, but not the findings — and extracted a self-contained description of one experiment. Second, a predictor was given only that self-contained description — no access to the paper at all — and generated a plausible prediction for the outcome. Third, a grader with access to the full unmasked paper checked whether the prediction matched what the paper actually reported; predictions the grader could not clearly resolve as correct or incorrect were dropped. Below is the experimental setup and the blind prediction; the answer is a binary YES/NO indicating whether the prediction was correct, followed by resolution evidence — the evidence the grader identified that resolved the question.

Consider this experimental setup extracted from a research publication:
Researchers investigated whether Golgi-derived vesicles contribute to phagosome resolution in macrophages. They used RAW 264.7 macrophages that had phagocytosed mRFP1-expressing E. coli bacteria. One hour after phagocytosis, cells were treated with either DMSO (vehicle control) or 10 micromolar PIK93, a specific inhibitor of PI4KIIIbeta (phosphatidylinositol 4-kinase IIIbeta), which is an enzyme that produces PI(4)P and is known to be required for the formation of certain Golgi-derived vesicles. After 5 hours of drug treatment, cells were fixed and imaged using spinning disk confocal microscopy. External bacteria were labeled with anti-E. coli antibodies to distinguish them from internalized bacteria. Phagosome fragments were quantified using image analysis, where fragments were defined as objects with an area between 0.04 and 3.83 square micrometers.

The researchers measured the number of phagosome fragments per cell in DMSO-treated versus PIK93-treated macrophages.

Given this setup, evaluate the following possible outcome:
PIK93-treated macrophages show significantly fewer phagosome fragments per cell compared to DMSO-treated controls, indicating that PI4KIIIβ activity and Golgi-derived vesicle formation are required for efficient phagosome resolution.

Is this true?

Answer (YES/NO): NO